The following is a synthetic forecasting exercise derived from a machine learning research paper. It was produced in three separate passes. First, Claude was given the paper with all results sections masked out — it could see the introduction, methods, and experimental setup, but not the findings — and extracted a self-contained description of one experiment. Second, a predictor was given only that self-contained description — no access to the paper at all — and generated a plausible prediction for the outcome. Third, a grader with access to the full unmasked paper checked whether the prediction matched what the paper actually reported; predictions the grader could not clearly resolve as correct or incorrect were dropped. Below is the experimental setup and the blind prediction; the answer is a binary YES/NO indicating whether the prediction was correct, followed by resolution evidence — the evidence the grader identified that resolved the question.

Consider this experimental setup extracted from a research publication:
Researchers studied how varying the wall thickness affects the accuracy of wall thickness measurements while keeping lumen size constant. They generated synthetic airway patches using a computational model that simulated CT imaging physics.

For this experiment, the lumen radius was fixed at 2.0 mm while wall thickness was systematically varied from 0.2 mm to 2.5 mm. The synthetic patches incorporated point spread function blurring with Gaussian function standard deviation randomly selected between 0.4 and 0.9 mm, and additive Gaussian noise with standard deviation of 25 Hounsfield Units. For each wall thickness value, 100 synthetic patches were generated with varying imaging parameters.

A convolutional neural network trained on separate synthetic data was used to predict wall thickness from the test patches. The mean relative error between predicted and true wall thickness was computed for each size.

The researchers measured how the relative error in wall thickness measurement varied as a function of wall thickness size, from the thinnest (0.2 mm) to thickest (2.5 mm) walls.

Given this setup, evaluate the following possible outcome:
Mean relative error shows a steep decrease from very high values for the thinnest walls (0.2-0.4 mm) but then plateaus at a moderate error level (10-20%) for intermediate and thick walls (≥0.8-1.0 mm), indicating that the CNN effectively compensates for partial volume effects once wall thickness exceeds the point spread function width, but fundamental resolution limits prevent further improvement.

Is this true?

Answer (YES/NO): NO